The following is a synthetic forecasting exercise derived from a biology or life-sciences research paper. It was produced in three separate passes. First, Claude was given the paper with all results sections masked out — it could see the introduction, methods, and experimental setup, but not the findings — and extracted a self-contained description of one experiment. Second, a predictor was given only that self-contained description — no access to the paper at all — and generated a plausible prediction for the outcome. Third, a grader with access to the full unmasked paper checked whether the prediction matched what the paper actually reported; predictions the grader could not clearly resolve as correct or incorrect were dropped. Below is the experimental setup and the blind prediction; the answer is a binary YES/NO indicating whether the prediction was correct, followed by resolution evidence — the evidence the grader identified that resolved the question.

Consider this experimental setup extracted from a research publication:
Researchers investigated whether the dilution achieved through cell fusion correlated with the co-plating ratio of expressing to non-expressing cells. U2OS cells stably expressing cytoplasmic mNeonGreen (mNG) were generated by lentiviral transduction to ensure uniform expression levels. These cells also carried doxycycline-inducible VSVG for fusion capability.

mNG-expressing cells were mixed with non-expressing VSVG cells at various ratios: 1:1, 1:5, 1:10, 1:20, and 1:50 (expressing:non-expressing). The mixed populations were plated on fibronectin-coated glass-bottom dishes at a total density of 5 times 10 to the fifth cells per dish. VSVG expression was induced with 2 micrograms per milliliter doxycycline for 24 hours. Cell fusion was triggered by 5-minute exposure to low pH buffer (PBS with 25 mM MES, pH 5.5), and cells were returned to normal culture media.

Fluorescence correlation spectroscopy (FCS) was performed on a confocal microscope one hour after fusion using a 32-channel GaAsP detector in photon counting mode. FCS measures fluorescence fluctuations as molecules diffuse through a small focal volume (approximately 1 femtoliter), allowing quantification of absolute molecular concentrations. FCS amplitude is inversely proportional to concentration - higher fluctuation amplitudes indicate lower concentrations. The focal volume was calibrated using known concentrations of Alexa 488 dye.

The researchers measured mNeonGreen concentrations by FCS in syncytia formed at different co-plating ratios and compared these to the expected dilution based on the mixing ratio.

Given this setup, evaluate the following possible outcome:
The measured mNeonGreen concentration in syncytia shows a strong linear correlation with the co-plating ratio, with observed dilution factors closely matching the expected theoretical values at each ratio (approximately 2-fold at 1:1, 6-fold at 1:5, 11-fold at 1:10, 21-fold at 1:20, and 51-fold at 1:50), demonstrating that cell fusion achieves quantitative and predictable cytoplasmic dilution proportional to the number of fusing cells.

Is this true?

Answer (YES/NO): NO